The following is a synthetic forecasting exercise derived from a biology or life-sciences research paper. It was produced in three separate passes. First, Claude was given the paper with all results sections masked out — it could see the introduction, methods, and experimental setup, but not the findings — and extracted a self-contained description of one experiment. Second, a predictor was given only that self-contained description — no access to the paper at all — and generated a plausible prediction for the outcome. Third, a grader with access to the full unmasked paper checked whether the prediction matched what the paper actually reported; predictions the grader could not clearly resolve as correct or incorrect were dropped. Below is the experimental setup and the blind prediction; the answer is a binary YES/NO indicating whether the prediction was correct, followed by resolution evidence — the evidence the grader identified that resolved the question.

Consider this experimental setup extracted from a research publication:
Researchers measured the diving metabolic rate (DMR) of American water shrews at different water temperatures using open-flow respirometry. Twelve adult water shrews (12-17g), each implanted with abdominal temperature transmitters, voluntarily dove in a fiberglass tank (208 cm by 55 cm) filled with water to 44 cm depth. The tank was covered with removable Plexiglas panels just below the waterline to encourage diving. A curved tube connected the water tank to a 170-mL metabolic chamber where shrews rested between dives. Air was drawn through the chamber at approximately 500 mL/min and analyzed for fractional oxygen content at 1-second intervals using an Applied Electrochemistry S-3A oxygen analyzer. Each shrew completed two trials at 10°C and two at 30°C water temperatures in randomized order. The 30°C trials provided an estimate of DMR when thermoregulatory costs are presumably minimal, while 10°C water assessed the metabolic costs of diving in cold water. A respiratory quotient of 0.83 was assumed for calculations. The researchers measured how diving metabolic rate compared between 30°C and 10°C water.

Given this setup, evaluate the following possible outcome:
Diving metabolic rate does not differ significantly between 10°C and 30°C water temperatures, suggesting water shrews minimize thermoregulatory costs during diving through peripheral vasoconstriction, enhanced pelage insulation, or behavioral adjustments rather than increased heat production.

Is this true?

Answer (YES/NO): NO